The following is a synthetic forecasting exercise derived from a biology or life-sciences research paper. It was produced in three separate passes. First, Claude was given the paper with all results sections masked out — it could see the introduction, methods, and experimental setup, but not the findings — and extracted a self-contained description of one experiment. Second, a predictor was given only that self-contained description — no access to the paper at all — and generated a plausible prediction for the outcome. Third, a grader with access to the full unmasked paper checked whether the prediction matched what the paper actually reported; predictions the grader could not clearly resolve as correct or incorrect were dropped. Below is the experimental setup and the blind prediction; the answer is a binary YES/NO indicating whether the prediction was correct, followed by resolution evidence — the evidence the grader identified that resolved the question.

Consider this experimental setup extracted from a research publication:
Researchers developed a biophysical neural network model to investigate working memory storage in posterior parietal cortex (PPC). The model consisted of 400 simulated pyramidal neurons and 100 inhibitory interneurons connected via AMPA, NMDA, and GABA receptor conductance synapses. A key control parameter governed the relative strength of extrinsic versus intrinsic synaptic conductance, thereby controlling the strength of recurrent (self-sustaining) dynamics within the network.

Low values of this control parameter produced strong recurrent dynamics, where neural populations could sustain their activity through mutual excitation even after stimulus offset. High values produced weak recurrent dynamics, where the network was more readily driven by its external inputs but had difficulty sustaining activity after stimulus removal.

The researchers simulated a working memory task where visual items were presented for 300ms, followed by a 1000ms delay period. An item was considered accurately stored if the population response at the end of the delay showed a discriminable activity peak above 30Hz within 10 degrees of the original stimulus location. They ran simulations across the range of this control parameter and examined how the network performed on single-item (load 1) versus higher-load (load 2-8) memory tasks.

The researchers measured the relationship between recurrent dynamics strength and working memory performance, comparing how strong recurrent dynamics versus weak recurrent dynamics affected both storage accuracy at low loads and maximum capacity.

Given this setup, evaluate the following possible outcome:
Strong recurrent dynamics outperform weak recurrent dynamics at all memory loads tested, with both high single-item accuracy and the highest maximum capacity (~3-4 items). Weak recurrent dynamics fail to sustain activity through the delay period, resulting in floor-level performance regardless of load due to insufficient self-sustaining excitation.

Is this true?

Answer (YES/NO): NO